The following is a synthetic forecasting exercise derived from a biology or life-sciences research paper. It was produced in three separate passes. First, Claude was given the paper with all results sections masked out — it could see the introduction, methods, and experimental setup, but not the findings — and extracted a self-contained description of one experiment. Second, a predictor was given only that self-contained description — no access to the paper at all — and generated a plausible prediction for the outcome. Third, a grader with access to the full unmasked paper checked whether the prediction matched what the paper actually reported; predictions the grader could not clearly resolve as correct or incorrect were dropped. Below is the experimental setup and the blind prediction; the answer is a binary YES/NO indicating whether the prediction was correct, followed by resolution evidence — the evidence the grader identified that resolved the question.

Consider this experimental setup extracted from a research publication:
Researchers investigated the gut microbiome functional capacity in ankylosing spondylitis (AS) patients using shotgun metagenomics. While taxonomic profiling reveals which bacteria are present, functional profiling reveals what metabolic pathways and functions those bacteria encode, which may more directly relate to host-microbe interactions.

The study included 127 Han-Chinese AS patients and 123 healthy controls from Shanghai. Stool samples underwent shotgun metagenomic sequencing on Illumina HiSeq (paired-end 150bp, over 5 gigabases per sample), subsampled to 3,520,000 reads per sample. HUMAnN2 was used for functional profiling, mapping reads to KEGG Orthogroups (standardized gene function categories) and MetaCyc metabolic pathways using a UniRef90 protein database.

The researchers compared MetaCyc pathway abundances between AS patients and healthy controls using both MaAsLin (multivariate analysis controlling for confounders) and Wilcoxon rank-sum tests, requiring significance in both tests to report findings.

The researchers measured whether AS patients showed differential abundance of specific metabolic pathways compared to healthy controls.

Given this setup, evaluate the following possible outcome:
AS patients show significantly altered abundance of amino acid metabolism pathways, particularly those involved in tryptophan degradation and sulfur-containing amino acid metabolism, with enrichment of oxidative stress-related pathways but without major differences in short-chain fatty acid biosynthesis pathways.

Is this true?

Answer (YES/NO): NO